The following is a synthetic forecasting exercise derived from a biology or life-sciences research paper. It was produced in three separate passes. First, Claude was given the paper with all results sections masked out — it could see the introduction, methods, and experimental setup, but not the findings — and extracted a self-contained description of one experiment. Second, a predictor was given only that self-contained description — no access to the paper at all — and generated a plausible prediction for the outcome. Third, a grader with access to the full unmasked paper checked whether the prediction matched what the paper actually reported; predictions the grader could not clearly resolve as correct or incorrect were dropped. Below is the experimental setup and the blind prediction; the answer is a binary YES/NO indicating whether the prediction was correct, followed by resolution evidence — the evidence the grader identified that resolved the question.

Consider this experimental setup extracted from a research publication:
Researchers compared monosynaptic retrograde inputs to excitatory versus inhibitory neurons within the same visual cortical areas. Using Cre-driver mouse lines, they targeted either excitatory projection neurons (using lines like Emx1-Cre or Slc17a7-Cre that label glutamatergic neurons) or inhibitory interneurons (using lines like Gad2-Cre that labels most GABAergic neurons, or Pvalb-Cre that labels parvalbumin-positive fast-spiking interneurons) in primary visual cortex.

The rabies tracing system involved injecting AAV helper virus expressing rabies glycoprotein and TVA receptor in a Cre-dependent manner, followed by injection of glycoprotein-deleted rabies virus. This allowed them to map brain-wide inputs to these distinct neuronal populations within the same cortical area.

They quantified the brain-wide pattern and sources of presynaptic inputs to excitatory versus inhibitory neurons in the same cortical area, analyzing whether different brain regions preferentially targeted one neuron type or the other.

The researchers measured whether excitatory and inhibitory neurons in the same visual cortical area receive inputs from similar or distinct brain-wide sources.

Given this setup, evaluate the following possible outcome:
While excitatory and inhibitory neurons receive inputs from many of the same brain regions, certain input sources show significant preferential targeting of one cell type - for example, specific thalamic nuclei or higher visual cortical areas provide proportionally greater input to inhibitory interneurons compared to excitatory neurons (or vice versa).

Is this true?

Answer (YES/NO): YES